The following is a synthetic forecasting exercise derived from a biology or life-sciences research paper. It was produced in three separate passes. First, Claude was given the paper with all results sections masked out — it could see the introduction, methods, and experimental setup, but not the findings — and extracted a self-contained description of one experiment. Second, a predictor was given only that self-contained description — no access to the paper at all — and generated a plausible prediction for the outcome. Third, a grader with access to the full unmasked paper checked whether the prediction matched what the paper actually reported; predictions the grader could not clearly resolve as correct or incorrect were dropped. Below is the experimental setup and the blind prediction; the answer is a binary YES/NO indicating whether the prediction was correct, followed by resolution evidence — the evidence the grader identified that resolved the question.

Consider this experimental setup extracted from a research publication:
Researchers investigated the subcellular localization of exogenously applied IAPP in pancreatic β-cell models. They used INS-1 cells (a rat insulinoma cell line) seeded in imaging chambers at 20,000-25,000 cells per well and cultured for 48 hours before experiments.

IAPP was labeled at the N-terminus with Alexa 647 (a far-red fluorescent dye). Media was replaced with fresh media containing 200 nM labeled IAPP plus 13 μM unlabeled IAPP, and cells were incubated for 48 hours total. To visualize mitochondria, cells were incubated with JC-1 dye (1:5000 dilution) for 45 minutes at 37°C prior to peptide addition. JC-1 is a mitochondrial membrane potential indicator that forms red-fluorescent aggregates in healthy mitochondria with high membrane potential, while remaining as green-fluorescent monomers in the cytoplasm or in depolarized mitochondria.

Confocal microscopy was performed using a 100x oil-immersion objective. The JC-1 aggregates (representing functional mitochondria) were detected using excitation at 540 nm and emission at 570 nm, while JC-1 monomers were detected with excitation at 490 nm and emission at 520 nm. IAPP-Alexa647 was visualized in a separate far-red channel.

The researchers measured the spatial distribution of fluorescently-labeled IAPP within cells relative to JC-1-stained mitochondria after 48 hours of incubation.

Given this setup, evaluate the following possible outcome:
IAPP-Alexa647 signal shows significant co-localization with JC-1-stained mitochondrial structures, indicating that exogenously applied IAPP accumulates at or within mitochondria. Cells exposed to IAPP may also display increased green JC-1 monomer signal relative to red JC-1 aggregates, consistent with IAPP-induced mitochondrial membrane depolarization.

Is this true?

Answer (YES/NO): YES